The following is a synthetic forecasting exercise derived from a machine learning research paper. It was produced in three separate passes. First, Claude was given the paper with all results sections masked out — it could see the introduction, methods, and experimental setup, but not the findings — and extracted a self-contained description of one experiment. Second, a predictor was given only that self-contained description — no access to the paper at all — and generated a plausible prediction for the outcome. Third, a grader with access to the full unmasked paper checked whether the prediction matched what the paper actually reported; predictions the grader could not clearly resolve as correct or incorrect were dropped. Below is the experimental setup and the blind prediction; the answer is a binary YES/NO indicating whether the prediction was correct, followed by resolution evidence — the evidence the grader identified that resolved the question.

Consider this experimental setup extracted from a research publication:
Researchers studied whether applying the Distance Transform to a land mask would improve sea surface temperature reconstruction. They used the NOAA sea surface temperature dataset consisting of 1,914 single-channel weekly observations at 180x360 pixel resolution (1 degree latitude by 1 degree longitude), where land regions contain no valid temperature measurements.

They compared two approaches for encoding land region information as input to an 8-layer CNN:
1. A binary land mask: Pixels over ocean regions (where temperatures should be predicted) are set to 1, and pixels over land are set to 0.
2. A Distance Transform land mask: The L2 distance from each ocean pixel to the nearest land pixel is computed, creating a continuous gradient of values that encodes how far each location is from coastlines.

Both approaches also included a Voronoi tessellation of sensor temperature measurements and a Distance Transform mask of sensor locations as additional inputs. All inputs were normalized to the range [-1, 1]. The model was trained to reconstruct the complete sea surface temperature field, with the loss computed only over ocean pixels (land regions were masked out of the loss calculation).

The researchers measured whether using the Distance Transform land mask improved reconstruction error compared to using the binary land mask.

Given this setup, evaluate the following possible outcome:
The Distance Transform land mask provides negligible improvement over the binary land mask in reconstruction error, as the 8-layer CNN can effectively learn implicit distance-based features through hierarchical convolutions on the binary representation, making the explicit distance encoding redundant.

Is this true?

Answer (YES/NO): YES